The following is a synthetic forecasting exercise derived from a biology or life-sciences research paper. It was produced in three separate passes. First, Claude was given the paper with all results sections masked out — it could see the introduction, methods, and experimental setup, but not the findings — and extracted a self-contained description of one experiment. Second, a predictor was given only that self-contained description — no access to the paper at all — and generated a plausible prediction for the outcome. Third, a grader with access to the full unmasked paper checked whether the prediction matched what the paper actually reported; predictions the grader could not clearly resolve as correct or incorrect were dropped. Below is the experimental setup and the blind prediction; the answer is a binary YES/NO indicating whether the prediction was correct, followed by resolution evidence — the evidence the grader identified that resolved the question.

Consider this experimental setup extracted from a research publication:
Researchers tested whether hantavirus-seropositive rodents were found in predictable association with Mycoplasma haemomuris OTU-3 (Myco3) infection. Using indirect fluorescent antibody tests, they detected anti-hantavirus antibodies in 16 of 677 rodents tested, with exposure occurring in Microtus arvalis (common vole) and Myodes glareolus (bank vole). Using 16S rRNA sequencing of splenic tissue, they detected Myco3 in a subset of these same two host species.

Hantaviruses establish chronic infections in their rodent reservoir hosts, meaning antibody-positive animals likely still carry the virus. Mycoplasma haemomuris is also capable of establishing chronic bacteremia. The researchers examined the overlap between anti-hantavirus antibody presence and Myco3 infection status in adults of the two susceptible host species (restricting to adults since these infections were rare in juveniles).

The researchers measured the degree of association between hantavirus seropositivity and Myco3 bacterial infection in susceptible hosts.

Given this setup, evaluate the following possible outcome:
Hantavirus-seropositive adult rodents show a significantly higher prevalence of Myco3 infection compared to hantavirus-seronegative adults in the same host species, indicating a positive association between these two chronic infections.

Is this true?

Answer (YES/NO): YES